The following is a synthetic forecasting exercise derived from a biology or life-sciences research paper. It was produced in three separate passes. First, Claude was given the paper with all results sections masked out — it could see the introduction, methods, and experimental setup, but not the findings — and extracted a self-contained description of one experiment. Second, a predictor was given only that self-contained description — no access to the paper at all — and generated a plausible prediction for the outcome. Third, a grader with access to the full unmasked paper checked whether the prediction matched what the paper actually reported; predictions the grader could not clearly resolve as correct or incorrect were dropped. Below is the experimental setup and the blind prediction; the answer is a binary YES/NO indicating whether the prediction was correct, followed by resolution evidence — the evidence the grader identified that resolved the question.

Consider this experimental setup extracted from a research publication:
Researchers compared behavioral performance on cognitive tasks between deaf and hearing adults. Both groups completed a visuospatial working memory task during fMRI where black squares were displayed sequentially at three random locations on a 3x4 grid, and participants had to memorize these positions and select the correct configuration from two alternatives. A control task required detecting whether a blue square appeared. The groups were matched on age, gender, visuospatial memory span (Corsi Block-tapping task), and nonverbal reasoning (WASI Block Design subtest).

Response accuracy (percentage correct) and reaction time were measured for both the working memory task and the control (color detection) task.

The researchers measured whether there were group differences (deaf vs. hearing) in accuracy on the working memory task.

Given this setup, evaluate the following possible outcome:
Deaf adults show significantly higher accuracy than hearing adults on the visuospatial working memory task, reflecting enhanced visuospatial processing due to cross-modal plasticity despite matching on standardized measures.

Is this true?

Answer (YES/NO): NO